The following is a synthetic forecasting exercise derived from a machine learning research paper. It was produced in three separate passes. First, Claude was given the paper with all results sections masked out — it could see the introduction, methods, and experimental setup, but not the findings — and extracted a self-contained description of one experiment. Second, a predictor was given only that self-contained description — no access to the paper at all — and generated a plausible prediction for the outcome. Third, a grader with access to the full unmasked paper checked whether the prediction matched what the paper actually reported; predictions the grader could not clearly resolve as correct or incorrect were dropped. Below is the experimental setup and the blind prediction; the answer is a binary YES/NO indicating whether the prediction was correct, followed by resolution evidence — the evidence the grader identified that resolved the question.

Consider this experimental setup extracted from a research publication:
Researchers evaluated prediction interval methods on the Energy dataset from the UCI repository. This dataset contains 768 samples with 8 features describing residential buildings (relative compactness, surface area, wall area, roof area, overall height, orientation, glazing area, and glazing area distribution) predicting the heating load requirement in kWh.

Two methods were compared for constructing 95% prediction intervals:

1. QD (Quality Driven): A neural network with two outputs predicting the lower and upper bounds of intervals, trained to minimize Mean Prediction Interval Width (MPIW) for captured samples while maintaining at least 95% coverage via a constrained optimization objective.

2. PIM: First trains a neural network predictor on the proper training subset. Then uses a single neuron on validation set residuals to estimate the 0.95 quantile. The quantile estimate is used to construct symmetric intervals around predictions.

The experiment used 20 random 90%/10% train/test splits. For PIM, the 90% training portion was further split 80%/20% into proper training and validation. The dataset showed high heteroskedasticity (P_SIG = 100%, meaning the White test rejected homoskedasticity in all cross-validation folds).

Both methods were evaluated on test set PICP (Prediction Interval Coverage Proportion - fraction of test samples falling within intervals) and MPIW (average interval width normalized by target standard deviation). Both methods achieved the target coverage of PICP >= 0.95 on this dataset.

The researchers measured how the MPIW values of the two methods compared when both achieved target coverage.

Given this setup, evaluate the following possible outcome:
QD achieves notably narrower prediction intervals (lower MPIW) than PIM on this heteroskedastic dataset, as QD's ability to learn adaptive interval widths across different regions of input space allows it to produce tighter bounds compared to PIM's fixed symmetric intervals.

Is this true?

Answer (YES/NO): NO